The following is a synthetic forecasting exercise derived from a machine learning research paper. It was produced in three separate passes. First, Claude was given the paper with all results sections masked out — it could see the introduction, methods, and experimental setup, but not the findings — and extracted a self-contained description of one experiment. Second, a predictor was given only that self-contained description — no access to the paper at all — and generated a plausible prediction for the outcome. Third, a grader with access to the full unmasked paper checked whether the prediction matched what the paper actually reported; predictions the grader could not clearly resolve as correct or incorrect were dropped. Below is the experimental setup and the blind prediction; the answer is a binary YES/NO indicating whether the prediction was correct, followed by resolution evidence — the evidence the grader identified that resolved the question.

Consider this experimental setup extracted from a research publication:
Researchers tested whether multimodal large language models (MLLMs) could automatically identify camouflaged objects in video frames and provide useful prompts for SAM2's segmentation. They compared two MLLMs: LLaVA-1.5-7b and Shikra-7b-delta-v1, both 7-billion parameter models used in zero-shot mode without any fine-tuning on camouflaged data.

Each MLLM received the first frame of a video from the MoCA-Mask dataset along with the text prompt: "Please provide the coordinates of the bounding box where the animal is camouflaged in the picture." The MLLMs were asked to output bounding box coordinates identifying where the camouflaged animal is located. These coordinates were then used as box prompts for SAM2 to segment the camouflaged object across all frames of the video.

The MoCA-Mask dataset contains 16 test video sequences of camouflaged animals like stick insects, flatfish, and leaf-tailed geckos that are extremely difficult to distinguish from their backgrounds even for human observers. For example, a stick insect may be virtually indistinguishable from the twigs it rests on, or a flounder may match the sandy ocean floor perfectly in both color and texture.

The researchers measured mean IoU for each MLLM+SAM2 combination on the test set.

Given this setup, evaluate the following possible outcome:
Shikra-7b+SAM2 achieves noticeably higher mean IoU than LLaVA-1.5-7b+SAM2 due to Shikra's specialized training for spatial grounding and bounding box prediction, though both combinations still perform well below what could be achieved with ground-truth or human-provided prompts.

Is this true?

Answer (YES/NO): NO